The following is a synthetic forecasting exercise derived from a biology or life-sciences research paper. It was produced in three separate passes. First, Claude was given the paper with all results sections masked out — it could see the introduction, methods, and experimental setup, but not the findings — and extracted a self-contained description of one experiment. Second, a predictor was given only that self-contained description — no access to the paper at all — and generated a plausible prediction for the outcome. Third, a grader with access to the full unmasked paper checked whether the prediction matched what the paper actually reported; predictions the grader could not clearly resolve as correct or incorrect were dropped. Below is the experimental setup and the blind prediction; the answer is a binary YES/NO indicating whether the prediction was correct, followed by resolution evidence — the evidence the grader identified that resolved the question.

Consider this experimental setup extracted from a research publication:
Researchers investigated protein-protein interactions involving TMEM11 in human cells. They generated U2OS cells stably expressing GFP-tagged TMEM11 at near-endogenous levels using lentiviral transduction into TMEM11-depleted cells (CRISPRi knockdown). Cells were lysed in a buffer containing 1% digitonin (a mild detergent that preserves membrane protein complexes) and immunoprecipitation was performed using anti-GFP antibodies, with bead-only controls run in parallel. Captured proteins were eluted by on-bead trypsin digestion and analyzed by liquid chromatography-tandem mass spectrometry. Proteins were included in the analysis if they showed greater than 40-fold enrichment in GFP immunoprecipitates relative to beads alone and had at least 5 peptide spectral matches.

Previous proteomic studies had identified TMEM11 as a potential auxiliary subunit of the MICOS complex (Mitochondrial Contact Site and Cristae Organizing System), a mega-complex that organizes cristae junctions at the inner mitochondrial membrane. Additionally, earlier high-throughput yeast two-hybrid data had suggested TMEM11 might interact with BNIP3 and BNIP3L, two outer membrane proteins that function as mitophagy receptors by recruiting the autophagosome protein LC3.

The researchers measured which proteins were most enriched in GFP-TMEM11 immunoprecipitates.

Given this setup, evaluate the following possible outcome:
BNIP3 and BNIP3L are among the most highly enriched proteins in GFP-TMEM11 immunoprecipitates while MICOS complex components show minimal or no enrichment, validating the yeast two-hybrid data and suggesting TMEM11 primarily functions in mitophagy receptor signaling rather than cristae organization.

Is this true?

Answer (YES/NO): NO